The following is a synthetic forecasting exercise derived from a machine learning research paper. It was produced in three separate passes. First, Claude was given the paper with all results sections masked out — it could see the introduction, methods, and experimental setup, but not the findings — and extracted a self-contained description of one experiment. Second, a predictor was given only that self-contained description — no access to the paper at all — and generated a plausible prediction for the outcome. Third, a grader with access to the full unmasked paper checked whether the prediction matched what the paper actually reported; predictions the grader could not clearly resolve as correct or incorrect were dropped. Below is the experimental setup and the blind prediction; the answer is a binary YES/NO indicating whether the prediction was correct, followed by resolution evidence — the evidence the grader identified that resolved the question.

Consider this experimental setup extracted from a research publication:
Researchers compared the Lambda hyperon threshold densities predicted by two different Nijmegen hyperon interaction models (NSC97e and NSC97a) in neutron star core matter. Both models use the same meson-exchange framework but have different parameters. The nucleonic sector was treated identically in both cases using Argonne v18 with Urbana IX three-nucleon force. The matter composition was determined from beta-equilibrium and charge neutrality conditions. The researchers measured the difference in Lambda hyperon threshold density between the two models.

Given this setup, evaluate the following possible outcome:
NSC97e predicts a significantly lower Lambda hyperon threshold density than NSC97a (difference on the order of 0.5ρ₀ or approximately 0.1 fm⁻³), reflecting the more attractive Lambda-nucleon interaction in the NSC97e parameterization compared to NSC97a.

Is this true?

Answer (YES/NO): NO